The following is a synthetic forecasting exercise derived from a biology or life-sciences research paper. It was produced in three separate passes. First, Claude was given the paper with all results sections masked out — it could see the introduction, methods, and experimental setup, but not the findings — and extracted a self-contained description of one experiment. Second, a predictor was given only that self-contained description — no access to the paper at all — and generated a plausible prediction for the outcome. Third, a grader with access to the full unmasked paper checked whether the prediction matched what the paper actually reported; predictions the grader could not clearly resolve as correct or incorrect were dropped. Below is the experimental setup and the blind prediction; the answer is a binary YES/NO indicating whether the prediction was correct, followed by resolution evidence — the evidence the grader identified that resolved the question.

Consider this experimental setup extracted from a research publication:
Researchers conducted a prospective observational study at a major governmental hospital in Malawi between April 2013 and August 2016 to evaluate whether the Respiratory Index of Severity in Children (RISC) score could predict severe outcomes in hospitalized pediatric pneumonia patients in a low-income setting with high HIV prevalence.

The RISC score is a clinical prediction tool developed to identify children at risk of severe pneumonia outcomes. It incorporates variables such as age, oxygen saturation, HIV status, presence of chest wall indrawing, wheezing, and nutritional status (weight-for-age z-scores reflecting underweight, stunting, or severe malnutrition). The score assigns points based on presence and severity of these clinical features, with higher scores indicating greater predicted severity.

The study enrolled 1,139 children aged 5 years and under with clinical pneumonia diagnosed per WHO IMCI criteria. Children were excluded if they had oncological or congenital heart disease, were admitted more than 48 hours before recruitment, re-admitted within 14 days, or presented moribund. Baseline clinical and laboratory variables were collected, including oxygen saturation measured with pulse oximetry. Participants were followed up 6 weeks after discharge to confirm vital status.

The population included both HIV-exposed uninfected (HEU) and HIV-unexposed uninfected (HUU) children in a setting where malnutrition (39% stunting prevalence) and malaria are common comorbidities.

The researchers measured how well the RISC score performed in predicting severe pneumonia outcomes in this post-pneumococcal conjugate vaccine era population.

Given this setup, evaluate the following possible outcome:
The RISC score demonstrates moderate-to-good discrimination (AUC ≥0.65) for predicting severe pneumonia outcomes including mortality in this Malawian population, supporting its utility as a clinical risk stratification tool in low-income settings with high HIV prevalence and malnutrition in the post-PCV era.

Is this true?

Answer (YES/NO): NO